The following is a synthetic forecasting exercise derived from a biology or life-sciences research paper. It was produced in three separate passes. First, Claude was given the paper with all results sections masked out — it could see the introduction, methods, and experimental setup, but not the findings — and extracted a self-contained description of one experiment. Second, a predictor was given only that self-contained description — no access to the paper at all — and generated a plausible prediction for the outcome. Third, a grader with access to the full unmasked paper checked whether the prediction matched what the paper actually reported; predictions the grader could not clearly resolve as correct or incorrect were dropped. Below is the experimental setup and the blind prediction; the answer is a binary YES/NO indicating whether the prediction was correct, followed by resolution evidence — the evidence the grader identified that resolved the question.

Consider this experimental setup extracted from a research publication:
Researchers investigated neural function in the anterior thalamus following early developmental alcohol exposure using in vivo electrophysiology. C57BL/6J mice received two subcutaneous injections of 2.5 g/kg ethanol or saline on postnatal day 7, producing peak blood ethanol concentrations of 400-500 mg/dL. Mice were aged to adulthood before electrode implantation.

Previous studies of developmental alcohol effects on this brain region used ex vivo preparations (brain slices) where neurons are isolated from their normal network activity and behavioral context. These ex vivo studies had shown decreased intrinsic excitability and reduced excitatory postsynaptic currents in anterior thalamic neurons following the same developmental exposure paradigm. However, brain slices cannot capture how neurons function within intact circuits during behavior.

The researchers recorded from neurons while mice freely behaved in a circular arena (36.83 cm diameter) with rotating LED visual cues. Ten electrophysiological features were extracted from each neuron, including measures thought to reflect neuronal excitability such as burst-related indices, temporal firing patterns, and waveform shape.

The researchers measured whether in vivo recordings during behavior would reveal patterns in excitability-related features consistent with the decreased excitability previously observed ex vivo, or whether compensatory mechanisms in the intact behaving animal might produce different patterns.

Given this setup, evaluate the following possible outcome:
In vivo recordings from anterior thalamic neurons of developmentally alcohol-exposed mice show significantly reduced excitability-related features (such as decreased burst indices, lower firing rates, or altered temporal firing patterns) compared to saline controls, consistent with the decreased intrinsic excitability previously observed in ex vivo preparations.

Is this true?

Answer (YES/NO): YES